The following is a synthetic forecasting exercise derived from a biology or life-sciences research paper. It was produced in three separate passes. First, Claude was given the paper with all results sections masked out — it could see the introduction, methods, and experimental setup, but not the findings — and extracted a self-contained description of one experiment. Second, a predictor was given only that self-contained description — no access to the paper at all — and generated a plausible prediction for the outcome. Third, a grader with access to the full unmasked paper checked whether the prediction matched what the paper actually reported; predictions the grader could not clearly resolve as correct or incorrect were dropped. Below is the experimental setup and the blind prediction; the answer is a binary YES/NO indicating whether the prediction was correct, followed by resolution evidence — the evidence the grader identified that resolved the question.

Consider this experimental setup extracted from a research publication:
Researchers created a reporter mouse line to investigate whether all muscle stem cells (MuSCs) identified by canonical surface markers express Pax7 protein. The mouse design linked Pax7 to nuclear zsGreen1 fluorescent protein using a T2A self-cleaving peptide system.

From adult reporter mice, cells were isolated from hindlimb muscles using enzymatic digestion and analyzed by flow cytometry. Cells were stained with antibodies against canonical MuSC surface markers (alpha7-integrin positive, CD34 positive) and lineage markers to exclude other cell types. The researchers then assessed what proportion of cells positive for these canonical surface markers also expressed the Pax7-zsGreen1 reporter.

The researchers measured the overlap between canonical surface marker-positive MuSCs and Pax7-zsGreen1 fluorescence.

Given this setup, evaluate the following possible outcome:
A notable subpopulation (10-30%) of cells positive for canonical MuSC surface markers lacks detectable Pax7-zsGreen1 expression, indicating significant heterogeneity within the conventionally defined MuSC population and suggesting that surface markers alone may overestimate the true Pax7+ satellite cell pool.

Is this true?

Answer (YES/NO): NO